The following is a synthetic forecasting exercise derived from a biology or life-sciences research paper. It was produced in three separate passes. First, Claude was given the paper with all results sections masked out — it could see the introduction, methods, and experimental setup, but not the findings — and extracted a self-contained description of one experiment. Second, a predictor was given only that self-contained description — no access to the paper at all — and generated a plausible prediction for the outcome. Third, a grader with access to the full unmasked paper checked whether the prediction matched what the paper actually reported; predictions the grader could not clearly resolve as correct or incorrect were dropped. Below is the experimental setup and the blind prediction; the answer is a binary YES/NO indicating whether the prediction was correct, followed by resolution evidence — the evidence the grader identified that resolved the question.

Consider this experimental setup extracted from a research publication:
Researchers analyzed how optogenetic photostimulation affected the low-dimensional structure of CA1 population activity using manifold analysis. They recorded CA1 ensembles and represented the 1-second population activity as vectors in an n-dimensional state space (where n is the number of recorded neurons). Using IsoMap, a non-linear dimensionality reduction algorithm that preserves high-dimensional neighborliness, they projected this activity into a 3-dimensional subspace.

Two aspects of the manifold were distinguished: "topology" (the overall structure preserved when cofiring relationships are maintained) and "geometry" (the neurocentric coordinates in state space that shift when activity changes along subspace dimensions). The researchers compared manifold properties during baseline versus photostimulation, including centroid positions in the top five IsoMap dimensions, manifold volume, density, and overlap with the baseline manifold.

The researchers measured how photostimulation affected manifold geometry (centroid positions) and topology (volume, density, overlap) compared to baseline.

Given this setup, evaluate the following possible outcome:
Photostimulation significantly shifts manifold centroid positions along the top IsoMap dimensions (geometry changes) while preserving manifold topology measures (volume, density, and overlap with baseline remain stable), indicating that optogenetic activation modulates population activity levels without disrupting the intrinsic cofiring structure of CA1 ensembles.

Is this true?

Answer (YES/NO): NO